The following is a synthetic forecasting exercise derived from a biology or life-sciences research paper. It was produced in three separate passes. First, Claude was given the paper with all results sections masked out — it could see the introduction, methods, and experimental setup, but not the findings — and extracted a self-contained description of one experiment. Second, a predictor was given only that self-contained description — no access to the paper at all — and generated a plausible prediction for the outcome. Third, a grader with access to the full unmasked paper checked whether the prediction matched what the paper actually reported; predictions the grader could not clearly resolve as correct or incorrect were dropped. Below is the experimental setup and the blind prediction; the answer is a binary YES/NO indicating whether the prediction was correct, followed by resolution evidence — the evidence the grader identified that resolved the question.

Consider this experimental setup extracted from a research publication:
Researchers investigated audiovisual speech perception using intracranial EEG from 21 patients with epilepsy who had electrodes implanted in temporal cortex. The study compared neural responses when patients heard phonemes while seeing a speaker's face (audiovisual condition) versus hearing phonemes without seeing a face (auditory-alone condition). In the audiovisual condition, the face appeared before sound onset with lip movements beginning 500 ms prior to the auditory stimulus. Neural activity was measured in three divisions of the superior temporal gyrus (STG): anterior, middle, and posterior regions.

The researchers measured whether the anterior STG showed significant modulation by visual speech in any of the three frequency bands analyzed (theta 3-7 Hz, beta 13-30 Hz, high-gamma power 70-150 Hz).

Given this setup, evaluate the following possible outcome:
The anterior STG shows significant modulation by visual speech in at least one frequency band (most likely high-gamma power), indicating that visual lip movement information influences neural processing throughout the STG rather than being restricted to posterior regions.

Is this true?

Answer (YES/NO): NO